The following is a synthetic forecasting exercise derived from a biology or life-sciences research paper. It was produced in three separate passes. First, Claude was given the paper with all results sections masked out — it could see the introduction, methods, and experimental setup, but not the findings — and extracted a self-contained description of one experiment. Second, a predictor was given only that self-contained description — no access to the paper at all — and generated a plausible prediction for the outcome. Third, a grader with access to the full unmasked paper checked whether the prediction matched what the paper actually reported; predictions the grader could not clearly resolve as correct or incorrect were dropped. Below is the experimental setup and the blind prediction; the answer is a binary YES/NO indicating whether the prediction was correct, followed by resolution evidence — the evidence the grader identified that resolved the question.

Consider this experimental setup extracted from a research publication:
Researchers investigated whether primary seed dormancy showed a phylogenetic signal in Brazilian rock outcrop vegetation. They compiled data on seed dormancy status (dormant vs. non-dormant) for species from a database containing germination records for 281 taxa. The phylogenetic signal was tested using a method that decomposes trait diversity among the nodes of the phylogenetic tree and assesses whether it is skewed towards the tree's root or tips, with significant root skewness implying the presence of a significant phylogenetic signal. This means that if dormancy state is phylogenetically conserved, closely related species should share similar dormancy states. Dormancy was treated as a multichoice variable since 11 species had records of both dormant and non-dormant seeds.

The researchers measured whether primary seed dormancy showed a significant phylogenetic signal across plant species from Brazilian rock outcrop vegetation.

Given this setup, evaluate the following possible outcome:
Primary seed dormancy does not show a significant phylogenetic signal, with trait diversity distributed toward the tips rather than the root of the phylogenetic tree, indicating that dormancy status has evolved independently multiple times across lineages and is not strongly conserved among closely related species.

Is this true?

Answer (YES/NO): NO